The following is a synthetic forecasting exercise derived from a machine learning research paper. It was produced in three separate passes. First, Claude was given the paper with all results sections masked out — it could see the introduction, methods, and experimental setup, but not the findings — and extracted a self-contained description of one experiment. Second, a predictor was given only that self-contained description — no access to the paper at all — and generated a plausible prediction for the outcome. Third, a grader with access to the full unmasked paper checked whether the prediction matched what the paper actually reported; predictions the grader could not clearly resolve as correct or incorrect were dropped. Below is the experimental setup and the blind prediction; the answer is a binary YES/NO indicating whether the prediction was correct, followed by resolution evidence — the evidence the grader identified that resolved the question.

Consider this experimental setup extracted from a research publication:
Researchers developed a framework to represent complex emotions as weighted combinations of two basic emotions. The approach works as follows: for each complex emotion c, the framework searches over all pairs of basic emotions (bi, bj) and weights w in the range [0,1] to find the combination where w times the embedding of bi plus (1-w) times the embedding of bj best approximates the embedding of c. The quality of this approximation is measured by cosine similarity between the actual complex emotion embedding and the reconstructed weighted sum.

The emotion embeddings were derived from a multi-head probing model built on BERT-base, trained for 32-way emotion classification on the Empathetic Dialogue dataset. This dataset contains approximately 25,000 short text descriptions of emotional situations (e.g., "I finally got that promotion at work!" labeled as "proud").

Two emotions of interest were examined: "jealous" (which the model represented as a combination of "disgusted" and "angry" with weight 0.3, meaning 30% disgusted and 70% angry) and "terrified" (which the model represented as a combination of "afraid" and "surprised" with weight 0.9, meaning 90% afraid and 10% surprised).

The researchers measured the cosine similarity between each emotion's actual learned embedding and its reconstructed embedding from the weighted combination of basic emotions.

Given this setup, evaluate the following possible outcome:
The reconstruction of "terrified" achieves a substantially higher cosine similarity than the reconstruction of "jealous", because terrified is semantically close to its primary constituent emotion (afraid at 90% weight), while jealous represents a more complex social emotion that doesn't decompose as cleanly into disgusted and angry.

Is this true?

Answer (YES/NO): YES